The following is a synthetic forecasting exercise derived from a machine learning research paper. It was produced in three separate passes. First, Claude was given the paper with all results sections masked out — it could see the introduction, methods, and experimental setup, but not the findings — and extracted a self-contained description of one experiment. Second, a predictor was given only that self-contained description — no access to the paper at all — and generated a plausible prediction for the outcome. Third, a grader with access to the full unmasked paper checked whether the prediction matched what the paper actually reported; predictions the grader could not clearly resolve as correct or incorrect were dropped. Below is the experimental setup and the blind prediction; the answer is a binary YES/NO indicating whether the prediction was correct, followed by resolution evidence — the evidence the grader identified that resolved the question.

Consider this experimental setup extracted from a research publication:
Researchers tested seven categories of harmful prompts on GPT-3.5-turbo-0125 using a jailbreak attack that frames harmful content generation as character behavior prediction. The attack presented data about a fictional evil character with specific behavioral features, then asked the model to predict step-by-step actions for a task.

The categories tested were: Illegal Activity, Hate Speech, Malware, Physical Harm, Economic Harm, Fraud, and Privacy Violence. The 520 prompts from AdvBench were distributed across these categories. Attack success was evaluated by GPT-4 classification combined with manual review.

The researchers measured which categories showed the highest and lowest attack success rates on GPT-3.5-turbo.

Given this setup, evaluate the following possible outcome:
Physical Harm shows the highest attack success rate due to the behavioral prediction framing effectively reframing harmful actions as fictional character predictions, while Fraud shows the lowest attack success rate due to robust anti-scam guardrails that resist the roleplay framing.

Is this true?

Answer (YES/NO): NO